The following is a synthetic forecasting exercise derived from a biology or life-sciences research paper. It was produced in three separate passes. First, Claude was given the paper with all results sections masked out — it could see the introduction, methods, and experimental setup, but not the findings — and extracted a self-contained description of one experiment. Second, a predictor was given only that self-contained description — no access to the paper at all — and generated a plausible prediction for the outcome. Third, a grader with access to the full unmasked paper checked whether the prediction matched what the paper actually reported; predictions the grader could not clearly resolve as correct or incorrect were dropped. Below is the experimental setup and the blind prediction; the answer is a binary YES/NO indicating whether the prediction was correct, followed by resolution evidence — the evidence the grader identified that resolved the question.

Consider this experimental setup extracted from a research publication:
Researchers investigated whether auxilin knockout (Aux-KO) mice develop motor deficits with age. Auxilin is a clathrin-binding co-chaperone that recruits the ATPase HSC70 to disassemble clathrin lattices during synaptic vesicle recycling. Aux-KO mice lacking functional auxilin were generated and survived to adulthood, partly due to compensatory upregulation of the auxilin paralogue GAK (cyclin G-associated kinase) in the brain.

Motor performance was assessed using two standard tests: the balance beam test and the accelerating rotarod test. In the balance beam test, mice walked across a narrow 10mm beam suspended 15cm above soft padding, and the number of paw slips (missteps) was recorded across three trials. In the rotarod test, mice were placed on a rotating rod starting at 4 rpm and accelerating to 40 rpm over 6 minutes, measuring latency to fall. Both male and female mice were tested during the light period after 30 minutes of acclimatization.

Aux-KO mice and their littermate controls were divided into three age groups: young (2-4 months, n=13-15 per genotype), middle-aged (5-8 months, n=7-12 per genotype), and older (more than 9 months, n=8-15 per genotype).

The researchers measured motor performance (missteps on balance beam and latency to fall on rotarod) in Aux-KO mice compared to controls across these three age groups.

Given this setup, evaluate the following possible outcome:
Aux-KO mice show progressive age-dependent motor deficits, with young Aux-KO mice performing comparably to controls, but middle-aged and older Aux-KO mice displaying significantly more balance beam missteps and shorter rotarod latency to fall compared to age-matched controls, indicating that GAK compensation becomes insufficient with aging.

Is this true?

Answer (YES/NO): NO